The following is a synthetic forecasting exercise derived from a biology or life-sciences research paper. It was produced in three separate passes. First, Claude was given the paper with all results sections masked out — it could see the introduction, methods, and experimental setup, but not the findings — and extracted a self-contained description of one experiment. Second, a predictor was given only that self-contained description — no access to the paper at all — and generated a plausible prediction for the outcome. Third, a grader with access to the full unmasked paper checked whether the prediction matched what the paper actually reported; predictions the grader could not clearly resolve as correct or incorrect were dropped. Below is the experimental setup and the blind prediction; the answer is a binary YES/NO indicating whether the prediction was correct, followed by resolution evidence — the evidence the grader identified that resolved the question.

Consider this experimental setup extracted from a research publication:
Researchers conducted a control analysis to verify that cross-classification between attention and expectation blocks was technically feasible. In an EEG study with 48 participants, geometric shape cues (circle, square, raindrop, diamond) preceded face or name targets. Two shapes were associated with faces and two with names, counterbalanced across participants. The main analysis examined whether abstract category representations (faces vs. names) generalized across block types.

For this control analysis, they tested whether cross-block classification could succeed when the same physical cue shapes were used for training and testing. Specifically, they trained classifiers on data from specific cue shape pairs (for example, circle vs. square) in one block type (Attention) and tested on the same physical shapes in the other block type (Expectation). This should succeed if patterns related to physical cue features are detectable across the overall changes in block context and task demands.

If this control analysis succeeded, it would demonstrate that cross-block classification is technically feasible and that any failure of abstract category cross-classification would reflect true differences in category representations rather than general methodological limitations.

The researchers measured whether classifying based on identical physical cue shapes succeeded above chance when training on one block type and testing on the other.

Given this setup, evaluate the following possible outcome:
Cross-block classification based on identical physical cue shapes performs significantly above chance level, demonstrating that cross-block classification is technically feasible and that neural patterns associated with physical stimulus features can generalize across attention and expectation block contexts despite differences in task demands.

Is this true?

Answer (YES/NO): YES